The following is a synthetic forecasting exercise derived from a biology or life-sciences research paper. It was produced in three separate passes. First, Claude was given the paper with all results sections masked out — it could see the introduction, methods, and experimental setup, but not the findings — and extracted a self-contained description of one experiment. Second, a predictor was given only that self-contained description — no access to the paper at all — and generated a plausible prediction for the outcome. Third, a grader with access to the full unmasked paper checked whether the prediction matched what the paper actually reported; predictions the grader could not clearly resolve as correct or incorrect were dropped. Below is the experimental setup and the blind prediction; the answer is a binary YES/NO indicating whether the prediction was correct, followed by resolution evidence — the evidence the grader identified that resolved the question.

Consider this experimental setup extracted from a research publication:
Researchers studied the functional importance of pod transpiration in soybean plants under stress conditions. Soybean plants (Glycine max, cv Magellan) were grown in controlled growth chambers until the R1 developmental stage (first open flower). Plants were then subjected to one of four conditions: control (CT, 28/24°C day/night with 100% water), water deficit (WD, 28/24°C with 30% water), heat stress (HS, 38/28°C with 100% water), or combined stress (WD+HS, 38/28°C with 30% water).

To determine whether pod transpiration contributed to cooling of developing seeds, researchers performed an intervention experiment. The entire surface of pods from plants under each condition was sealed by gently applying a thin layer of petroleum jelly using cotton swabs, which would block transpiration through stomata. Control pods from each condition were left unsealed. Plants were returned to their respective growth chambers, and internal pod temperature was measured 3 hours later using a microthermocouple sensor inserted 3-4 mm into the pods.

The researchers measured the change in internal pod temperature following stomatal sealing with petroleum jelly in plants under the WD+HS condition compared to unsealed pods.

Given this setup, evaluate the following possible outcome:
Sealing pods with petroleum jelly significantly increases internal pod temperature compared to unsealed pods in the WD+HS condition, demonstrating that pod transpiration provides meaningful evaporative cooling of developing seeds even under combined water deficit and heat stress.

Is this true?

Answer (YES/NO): YES